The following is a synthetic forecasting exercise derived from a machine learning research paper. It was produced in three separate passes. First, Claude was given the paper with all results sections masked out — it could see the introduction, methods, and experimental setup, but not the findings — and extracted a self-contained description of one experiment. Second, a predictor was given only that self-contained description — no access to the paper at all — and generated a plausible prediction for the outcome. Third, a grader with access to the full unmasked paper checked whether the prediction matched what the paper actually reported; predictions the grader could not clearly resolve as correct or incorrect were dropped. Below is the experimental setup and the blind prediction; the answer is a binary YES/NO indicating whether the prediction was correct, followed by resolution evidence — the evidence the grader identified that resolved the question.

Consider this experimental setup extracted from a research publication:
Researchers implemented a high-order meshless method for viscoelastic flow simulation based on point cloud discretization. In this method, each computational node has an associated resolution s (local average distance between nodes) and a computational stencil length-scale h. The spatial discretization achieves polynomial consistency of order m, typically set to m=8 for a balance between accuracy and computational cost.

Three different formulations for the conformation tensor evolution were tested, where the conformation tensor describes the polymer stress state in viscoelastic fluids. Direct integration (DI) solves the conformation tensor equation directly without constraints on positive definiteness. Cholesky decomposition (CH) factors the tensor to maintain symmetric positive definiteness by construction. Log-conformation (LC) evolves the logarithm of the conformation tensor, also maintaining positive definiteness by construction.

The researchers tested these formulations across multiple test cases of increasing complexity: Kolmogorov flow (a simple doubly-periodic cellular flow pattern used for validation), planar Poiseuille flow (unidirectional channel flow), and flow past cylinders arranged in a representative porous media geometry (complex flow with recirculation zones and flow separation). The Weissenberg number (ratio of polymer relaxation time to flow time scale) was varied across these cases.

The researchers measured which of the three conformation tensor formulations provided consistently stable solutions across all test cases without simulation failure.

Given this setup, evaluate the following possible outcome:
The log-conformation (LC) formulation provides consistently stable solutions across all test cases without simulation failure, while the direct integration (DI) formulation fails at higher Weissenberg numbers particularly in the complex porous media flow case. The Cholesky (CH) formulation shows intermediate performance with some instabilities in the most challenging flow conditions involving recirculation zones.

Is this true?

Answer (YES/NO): YES